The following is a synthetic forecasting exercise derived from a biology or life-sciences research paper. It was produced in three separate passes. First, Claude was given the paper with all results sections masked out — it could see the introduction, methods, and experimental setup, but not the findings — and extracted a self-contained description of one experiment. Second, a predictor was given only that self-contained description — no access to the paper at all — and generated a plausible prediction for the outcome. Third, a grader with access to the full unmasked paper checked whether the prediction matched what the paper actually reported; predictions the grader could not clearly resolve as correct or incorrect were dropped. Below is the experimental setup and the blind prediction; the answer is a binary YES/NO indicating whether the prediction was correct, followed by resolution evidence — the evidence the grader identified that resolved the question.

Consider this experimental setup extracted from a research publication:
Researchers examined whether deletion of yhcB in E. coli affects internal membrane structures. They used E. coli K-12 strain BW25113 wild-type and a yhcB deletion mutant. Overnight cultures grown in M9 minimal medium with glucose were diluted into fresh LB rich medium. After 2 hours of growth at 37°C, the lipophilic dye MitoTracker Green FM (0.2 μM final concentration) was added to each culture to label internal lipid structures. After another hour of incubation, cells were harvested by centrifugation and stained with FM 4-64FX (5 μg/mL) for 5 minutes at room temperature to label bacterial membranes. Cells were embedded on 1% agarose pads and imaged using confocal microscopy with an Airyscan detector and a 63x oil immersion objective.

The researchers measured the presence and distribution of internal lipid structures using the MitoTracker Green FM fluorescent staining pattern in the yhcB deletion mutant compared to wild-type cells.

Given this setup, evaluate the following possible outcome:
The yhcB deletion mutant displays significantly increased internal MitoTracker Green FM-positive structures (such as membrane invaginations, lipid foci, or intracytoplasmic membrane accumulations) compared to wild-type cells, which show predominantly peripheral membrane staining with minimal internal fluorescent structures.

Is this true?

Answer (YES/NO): YES